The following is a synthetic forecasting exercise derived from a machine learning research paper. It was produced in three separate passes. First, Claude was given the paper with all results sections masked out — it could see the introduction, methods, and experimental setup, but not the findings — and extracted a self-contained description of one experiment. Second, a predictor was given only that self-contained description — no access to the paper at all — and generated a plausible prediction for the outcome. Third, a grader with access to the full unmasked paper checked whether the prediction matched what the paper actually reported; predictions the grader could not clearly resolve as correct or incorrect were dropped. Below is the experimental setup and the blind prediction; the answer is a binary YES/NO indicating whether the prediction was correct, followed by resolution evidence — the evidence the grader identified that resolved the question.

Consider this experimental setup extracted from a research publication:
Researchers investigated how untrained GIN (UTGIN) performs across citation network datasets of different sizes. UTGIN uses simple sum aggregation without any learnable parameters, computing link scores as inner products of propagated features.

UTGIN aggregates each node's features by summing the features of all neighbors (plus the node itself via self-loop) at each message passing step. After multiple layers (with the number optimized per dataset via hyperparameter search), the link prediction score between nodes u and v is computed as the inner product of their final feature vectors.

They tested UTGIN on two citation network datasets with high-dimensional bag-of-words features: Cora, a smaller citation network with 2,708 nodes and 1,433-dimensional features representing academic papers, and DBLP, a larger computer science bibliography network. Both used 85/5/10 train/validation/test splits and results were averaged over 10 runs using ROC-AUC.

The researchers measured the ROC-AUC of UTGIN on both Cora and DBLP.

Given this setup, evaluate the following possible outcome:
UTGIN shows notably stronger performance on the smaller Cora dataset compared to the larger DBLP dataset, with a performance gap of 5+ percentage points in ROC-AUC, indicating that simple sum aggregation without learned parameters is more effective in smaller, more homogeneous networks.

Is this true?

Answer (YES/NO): NO